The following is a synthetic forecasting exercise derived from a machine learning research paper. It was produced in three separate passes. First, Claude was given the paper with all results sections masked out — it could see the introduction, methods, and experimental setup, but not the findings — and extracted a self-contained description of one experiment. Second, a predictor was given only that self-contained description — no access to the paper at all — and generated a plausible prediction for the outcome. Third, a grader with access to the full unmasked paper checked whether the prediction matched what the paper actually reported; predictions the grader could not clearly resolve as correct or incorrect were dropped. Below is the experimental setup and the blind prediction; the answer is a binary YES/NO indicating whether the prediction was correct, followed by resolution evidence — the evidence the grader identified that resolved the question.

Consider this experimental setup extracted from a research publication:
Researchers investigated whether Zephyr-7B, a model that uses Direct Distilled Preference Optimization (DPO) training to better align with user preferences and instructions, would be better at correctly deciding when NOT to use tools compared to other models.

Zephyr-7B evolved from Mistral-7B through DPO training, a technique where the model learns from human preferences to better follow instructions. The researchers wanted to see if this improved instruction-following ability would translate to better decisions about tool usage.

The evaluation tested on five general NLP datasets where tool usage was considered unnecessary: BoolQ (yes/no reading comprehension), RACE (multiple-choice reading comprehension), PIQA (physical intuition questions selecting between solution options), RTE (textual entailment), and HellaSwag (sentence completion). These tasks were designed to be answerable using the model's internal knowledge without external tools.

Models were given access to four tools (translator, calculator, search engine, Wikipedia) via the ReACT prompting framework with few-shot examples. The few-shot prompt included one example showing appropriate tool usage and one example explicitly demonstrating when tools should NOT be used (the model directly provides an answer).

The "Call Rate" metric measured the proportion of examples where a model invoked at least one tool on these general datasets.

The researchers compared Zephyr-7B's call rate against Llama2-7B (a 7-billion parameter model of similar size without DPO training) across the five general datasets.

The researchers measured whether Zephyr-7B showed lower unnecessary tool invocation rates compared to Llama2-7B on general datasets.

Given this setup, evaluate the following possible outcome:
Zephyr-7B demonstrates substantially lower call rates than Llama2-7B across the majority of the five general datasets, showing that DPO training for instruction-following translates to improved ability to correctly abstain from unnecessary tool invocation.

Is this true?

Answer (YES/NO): NO